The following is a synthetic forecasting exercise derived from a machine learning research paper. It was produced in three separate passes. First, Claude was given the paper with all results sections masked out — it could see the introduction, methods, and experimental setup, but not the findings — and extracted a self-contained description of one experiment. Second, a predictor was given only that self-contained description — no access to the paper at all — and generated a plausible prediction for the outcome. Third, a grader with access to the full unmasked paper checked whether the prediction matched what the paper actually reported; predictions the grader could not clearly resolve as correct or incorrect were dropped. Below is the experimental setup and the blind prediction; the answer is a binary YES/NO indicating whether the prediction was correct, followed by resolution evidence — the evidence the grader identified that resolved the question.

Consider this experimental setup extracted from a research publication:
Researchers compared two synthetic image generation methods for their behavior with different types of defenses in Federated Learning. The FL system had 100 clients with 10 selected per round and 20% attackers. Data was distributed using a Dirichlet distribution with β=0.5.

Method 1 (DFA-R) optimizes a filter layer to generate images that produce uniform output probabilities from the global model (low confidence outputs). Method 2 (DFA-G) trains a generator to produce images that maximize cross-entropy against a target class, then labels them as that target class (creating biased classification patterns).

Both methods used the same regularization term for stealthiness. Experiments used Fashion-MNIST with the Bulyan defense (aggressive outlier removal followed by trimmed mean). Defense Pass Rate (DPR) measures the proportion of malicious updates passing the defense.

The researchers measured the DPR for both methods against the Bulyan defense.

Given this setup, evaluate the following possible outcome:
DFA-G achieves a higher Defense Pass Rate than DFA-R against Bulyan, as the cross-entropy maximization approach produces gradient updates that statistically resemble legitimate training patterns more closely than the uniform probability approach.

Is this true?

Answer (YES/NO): YES